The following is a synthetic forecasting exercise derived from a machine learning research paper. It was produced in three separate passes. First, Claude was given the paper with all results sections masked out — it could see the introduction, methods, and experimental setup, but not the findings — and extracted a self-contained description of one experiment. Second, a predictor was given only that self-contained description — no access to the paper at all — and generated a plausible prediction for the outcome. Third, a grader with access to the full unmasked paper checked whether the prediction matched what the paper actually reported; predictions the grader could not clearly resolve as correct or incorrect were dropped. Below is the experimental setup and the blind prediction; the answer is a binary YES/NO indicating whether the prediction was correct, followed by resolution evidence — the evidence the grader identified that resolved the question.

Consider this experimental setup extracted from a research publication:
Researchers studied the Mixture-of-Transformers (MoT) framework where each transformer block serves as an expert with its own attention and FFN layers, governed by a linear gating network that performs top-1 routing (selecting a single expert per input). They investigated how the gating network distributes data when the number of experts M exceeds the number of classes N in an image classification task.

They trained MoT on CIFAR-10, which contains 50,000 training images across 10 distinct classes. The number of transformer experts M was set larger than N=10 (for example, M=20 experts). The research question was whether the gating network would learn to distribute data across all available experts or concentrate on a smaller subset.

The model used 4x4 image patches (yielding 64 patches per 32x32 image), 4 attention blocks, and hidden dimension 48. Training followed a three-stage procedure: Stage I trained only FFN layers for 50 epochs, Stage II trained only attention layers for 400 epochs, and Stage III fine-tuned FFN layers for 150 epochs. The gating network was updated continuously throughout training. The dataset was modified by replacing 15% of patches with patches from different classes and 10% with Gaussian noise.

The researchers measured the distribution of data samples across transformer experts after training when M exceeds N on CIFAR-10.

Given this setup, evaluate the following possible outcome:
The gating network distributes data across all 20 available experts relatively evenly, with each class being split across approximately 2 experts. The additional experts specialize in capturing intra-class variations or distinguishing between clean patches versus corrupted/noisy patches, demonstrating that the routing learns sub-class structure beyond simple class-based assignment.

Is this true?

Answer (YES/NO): NO